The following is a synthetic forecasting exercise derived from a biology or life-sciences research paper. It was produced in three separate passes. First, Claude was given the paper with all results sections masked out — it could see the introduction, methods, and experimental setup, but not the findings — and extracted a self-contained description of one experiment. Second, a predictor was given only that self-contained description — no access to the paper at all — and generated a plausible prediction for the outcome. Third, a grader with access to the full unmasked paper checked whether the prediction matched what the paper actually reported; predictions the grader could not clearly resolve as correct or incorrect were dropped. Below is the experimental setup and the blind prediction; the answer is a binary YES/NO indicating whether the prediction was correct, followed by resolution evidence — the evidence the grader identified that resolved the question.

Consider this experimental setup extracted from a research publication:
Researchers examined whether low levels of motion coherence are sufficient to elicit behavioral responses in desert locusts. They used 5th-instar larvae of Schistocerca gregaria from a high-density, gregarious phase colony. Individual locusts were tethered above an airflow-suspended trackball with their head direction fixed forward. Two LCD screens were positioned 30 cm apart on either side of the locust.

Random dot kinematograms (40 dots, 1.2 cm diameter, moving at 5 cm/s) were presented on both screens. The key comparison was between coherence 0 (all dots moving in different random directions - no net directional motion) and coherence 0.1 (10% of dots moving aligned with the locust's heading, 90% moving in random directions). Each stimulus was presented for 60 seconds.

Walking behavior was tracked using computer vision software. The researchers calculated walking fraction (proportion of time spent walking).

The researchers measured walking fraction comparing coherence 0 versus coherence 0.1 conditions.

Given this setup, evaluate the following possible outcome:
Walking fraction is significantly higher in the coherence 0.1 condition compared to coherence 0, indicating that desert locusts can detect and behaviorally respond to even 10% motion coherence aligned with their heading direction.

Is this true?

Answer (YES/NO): NO